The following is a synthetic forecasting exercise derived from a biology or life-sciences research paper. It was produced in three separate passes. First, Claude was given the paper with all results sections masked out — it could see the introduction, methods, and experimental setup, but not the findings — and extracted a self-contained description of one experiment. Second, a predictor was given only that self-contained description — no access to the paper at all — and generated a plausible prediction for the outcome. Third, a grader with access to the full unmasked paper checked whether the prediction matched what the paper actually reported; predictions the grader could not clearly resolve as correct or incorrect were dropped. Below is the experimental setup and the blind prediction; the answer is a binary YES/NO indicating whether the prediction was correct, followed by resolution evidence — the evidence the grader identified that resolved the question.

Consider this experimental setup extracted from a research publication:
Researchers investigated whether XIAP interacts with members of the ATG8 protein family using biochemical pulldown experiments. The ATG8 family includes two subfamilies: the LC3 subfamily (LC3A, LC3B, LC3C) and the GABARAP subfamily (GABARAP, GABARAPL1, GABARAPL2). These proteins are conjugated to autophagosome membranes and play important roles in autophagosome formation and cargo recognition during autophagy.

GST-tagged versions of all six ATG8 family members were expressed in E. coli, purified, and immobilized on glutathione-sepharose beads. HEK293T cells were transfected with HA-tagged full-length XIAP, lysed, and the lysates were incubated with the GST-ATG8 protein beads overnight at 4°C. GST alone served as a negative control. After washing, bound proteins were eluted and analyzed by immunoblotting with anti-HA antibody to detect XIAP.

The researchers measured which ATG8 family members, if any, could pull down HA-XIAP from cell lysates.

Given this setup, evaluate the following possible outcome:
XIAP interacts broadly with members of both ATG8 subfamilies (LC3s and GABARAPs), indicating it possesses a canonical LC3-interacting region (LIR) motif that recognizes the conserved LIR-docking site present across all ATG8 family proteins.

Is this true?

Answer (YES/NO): NO